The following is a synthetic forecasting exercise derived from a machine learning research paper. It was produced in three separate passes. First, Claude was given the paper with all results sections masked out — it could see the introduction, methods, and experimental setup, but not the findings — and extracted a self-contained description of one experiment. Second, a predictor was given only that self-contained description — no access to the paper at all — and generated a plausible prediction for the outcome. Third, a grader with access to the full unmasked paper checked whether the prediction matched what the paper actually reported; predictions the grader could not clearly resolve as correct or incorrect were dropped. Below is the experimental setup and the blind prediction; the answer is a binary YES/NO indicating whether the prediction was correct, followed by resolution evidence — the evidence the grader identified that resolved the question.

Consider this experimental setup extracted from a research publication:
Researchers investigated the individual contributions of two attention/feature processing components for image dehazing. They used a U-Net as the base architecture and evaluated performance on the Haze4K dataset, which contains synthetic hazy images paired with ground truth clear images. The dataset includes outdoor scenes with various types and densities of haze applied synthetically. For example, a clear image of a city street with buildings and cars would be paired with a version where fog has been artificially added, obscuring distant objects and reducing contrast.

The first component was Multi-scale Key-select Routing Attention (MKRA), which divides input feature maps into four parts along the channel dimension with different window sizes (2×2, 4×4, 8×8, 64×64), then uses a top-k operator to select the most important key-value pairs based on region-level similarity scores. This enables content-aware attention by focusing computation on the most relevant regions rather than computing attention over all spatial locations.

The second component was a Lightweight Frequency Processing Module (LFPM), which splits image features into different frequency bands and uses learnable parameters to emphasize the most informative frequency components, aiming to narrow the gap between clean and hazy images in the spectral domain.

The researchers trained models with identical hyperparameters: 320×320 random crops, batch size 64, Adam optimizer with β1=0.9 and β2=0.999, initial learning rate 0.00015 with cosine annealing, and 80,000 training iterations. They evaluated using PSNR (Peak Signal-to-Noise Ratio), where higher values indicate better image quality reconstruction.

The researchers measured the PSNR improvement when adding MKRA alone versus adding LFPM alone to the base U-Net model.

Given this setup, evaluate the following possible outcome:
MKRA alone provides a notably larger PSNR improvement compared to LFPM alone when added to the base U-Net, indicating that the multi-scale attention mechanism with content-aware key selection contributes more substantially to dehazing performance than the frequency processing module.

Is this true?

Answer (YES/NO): YES